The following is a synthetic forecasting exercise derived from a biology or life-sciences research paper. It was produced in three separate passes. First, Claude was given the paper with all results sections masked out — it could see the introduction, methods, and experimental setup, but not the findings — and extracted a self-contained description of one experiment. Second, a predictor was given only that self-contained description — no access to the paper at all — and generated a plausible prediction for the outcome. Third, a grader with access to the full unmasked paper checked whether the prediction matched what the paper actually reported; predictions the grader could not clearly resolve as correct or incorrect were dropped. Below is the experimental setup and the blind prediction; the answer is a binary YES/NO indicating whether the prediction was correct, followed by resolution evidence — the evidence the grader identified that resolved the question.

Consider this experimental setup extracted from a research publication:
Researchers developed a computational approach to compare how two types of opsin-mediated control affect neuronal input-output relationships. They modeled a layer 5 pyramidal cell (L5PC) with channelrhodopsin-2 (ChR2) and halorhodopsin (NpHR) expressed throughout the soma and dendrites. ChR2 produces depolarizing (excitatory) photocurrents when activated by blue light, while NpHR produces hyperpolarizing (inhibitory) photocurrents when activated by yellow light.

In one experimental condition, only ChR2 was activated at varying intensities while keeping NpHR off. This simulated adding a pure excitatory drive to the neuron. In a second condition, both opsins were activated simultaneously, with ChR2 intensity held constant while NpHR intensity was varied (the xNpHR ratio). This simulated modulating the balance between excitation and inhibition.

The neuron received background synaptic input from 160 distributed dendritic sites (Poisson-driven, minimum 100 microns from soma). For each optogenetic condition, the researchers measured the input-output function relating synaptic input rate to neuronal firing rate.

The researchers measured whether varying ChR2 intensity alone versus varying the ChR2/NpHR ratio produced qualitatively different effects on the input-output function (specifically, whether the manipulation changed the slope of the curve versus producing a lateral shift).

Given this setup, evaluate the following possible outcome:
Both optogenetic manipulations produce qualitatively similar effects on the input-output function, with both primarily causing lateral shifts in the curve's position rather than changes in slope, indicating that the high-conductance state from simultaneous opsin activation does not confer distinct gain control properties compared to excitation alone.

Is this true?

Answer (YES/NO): NO